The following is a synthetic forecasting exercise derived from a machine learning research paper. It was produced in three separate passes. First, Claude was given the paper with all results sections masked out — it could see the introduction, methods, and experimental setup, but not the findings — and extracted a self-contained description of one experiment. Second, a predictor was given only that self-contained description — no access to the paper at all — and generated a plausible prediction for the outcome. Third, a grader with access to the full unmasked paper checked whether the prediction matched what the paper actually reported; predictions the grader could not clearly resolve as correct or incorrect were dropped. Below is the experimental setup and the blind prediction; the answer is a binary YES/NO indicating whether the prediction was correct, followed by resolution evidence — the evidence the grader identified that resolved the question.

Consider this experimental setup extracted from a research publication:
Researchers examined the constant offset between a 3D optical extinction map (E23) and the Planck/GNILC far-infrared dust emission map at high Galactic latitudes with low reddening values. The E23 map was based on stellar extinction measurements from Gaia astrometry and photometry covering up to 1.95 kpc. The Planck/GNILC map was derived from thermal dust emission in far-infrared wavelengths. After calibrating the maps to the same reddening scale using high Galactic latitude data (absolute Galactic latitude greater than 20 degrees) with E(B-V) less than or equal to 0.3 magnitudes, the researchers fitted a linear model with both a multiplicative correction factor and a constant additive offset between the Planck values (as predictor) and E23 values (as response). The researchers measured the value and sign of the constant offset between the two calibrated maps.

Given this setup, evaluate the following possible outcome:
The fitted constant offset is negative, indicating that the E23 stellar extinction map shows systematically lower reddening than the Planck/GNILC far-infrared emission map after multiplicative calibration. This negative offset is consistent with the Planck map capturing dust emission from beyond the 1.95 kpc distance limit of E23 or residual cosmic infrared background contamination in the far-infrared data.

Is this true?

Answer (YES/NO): NO